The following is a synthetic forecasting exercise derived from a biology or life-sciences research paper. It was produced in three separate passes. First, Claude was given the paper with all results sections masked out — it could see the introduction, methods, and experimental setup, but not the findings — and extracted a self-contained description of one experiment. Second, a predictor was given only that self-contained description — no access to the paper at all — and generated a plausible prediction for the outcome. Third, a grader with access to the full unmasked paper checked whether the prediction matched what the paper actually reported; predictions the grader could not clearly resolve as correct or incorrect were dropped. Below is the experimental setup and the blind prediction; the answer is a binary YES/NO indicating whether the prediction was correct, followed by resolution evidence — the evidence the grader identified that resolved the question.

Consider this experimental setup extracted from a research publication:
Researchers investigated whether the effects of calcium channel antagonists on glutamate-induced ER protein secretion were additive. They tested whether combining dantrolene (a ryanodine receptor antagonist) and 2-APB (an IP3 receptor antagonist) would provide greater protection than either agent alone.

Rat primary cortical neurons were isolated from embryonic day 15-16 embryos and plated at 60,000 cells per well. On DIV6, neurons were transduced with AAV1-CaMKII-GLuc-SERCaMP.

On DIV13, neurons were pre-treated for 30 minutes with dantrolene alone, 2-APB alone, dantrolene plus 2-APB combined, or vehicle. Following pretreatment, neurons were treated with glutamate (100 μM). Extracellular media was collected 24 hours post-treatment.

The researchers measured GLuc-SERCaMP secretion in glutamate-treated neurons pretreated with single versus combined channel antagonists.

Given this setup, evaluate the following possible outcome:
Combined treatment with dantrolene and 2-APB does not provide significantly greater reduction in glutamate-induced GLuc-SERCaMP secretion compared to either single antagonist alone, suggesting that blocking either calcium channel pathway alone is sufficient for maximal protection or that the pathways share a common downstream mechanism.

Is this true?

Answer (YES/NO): YES